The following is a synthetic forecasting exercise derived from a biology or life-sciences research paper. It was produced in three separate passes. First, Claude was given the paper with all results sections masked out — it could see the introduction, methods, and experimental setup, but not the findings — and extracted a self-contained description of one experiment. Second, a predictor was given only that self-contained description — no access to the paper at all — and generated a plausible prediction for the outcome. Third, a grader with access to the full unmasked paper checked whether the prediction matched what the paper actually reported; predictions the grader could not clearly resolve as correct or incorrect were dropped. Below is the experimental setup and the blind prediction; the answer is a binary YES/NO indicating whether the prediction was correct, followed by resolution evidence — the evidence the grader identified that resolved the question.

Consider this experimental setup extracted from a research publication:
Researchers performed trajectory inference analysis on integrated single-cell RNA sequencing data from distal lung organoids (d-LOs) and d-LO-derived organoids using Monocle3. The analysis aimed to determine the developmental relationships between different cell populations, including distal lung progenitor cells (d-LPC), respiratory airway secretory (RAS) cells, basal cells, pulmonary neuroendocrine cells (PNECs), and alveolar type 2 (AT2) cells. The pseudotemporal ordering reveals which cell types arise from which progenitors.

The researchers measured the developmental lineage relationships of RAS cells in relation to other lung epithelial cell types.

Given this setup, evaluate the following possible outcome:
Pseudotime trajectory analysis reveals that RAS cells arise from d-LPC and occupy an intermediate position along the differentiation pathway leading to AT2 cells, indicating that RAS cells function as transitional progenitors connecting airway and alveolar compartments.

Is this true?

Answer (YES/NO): YES